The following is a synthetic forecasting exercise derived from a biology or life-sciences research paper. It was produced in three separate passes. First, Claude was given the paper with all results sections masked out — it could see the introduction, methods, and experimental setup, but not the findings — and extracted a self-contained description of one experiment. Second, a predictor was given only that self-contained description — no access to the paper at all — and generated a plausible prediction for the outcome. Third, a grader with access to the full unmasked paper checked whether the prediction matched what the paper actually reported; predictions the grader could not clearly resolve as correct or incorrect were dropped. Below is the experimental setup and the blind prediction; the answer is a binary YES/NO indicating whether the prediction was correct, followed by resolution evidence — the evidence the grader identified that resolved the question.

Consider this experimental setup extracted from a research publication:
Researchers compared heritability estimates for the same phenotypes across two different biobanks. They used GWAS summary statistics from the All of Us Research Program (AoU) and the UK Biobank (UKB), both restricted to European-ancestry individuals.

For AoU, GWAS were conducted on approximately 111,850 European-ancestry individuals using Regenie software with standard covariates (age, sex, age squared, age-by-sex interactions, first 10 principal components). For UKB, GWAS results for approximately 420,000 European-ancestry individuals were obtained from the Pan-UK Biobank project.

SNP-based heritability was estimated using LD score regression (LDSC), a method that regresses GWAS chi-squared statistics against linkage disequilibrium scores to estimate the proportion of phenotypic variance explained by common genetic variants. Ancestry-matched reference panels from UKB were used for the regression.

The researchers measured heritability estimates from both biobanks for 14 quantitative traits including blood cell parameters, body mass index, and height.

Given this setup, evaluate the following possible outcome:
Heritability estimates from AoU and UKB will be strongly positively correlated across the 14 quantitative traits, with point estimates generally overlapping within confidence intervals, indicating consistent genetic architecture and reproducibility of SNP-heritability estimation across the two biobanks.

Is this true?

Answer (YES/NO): NO